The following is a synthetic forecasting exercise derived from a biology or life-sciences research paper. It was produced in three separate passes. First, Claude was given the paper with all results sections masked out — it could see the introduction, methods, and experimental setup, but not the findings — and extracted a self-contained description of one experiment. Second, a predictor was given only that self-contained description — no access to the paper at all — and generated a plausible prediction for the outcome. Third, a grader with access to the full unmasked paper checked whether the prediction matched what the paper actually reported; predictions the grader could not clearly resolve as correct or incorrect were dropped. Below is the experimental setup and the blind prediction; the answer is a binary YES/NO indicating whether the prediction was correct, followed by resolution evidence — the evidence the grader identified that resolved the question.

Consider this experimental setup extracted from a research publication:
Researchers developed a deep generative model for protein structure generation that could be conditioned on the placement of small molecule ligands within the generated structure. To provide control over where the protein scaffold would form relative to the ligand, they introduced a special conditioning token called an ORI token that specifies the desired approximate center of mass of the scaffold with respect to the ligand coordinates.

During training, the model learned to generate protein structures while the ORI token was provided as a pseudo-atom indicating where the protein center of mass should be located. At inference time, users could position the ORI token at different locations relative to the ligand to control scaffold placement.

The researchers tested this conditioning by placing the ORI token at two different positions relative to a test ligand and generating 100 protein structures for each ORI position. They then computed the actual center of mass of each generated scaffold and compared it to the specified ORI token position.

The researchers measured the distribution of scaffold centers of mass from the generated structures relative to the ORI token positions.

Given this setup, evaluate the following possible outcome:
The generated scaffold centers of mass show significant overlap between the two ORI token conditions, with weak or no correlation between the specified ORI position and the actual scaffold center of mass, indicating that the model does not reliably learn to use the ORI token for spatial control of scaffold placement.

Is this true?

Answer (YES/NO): NO